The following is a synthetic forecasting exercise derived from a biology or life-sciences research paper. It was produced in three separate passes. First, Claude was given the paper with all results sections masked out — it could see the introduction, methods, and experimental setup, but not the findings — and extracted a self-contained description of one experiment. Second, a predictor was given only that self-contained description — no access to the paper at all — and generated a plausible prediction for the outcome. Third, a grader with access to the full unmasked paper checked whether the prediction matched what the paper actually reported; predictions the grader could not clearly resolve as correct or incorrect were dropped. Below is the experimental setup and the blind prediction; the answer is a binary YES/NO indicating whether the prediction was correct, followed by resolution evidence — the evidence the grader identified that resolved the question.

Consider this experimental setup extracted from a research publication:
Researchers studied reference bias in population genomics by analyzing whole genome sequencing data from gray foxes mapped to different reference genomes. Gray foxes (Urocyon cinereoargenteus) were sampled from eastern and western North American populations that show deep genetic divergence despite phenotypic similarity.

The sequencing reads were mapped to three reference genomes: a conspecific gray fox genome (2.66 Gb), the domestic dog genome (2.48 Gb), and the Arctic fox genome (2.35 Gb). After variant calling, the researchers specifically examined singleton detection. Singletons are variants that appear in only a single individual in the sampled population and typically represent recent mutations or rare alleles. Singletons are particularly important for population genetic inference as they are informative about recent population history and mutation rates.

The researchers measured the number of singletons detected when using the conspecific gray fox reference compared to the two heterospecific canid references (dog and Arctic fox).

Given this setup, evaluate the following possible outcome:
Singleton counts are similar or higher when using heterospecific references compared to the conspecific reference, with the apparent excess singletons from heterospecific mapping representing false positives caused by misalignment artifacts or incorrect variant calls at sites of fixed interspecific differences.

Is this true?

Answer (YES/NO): NO